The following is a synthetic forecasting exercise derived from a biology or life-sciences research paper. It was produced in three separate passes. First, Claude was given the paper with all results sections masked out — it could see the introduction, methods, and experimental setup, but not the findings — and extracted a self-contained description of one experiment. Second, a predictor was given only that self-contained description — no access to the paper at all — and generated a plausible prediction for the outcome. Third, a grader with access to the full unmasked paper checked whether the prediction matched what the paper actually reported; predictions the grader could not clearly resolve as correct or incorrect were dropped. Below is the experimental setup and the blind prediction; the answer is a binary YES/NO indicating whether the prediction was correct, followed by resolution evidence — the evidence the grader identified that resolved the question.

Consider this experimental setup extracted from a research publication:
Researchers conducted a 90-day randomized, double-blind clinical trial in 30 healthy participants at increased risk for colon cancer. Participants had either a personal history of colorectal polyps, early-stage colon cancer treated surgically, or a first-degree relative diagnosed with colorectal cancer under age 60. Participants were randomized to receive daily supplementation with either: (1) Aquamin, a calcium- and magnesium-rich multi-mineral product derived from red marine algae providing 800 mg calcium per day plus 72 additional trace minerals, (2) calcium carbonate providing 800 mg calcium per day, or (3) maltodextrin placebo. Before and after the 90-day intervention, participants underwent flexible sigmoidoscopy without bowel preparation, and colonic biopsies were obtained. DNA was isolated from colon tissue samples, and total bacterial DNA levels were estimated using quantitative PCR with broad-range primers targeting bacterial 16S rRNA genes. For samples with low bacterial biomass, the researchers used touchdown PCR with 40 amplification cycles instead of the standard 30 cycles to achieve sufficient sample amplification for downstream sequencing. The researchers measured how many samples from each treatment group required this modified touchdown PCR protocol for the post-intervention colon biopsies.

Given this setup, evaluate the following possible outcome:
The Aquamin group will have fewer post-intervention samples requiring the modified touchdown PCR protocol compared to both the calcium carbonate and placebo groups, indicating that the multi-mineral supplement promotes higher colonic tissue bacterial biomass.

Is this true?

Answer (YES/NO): NO